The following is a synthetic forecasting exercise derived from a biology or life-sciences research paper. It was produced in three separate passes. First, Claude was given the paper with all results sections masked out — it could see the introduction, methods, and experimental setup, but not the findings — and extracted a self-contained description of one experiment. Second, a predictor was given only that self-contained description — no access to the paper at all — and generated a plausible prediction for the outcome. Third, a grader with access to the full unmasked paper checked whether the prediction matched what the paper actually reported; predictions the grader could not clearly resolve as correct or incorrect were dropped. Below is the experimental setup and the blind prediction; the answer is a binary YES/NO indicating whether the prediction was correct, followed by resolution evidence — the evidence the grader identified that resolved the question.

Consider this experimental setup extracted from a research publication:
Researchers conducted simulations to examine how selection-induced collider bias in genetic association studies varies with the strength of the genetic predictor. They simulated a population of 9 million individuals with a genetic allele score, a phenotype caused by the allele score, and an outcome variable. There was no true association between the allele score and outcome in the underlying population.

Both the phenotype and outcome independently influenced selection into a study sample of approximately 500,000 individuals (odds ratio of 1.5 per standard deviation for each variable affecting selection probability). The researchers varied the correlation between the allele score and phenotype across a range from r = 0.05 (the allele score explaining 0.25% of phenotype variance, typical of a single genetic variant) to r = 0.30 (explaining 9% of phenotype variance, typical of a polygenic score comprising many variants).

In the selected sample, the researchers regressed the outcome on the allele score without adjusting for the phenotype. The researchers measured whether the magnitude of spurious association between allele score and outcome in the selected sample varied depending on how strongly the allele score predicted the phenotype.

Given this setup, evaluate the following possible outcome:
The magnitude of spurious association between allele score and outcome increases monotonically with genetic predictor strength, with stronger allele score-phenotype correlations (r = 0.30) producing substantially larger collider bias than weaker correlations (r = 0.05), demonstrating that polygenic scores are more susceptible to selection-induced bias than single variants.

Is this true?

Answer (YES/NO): YES